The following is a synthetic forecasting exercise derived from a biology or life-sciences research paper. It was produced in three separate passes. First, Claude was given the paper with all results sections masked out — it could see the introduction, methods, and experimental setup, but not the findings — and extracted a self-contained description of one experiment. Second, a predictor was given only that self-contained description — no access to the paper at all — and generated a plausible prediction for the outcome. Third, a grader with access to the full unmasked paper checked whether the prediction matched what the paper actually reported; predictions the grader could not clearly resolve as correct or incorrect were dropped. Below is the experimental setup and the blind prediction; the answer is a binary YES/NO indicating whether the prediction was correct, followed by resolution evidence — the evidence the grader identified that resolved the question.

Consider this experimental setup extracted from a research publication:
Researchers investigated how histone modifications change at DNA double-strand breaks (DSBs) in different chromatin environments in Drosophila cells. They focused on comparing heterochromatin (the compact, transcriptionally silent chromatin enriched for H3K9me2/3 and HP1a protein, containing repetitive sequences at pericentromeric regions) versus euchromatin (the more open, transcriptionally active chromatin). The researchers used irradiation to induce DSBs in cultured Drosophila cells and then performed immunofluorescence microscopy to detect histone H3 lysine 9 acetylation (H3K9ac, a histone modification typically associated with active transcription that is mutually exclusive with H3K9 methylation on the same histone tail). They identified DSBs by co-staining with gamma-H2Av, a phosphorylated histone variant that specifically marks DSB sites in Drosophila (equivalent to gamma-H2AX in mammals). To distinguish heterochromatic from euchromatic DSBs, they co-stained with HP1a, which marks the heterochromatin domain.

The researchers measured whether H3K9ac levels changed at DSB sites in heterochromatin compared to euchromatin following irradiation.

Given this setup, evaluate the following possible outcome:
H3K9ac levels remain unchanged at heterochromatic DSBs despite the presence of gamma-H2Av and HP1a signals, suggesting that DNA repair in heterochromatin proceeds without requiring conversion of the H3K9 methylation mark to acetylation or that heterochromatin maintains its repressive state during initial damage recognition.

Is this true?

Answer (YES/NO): NO